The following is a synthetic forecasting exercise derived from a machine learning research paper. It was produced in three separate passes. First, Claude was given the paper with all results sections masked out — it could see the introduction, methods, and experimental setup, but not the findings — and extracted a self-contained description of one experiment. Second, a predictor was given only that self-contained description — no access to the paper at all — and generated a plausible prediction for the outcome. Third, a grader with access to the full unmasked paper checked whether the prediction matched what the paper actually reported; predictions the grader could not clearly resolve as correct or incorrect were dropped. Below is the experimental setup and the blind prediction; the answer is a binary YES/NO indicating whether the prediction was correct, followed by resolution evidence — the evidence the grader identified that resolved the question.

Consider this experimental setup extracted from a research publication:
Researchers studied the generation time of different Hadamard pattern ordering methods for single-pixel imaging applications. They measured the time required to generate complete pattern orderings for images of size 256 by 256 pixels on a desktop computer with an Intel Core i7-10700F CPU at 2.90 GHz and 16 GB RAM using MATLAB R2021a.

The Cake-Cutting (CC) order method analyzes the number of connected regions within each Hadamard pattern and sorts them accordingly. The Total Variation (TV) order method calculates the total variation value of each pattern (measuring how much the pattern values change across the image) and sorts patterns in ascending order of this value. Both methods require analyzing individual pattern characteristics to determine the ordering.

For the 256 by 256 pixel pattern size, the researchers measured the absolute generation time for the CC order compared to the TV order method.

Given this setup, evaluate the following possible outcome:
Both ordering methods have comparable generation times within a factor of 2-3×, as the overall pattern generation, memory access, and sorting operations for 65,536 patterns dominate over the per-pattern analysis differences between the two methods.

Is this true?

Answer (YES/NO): NO